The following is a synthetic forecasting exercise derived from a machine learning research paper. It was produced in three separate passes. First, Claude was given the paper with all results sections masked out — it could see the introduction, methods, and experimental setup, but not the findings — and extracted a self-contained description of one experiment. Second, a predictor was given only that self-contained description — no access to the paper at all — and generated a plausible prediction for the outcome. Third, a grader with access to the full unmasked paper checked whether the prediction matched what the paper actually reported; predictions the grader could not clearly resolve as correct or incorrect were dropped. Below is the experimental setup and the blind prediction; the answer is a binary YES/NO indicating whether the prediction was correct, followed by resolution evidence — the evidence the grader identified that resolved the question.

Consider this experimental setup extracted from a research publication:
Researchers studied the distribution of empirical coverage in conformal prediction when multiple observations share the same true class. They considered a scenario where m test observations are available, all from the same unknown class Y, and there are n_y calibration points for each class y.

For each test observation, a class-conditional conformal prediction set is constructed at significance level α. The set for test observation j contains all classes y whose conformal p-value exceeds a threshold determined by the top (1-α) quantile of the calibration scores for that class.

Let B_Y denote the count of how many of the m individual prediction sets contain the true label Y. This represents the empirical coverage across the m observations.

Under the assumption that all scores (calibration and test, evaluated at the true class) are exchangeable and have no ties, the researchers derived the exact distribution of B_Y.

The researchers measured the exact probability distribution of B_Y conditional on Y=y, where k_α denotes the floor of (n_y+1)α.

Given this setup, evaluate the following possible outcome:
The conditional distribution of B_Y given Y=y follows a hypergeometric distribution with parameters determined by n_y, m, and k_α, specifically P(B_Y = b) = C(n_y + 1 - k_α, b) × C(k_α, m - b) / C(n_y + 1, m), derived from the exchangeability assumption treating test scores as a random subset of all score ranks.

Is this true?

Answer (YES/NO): NO